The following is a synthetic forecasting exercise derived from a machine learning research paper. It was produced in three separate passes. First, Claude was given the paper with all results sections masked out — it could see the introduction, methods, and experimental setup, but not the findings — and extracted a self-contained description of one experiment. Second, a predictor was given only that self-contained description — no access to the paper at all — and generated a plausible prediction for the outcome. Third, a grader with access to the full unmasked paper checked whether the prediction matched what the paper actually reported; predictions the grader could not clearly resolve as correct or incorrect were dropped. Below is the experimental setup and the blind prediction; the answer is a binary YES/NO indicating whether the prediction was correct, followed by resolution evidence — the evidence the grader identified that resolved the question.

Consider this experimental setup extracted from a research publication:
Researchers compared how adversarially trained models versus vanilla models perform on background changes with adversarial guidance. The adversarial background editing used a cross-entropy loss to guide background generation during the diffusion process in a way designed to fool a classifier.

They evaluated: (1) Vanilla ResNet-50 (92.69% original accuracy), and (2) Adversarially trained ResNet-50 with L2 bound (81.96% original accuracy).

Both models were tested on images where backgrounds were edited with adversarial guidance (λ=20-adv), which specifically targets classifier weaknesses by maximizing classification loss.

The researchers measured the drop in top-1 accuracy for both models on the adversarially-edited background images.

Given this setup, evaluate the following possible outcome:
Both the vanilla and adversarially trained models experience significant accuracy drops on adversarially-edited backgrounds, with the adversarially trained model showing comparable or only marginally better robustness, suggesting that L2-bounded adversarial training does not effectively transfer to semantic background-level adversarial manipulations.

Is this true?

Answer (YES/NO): NO